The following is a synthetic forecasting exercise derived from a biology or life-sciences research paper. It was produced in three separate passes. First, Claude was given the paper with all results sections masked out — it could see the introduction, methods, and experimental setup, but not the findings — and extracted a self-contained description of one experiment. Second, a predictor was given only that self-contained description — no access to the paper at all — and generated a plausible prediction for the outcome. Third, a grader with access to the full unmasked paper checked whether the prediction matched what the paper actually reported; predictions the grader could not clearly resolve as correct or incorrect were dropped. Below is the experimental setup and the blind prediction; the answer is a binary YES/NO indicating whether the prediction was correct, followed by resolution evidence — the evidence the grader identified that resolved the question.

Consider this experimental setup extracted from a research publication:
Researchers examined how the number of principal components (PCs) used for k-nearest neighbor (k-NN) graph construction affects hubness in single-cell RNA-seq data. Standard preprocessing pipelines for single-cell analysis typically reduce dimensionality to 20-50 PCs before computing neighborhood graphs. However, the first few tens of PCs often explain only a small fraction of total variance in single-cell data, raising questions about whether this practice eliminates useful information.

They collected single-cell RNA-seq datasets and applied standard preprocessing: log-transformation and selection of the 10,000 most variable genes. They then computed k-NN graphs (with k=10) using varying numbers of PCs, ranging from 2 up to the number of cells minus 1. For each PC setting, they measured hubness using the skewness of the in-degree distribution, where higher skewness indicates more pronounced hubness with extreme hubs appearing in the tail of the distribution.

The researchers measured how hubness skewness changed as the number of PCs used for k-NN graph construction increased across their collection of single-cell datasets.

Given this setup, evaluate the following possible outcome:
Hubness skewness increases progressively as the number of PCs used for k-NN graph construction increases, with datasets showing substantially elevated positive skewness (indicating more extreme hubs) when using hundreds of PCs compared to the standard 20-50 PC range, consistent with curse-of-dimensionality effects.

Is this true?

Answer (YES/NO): NO